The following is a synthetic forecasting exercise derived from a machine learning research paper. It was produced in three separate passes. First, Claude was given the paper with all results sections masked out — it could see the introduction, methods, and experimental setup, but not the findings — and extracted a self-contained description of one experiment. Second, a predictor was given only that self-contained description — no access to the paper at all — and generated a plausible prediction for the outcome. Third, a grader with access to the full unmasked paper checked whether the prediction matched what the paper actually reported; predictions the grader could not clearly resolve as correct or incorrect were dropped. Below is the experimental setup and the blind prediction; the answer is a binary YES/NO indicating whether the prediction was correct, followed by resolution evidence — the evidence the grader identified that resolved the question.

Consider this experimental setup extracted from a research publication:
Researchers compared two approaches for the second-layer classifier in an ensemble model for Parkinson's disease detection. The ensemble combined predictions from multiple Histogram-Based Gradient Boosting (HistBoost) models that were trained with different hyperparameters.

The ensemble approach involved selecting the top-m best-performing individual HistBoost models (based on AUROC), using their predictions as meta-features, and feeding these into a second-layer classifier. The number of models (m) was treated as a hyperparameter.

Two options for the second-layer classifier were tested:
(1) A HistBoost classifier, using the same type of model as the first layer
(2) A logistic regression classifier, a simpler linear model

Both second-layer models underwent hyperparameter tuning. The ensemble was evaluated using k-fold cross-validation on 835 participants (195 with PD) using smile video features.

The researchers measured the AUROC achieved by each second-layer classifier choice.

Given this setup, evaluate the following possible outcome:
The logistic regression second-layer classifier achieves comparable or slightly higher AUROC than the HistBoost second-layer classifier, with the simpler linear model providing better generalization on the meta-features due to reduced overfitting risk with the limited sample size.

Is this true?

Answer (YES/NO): YES